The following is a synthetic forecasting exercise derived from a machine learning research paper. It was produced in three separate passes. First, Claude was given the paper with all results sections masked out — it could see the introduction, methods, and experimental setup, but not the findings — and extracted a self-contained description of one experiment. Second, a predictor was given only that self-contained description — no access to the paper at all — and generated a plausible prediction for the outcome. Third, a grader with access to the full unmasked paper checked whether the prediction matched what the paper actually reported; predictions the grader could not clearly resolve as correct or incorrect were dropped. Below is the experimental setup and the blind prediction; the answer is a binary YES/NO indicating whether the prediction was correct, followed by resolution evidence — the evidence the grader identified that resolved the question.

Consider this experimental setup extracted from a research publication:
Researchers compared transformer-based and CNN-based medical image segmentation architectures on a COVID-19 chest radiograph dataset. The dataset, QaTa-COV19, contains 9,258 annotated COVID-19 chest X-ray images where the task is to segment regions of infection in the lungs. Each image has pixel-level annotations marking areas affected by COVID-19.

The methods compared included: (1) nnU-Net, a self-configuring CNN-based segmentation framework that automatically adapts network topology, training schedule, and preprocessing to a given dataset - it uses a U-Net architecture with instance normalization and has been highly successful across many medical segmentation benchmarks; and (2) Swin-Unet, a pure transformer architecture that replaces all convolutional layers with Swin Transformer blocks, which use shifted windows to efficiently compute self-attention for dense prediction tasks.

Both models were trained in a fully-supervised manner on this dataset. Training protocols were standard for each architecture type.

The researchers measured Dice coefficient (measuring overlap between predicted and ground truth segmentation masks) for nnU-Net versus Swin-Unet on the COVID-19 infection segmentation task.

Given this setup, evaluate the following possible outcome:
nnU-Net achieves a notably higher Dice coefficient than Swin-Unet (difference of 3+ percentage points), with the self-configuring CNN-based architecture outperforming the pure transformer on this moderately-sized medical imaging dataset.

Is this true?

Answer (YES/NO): NO